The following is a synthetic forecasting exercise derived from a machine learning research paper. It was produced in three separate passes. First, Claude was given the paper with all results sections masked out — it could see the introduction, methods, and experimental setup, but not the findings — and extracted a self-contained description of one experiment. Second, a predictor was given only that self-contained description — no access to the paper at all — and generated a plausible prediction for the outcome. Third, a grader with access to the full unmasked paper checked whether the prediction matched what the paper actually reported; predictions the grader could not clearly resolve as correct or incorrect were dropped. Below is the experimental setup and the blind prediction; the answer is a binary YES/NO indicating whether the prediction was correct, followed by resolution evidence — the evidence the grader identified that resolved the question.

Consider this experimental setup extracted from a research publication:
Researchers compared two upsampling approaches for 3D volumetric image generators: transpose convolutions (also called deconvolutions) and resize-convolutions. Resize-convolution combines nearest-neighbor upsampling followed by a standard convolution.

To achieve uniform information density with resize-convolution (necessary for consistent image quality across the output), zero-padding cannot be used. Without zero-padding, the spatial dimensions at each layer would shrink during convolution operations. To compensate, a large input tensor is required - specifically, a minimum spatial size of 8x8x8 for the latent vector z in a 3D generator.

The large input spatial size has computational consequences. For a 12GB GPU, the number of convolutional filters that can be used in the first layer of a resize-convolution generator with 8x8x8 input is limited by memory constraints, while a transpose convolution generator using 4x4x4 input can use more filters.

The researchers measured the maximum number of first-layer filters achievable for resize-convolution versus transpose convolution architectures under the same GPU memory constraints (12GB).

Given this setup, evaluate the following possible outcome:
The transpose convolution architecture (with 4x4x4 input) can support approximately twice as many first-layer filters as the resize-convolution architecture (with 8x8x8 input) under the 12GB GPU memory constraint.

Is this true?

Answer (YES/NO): NO